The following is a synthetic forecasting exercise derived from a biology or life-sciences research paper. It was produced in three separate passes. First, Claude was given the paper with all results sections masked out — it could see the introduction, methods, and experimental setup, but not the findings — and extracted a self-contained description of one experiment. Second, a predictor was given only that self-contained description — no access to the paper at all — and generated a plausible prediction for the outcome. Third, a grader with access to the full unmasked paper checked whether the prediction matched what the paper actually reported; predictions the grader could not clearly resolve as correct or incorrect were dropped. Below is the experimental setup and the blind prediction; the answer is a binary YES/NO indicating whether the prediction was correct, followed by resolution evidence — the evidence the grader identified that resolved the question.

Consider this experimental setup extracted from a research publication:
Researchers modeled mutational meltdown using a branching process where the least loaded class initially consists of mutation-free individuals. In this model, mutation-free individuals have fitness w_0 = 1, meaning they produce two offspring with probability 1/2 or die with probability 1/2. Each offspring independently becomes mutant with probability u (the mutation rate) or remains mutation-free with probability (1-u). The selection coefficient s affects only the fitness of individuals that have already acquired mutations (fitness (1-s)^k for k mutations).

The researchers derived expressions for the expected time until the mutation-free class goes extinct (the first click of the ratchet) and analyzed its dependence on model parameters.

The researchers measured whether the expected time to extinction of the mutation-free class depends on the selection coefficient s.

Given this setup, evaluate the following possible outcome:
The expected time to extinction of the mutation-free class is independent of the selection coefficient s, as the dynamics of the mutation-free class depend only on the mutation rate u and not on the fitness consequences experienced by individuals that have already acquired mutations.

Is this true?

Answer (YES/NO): YES